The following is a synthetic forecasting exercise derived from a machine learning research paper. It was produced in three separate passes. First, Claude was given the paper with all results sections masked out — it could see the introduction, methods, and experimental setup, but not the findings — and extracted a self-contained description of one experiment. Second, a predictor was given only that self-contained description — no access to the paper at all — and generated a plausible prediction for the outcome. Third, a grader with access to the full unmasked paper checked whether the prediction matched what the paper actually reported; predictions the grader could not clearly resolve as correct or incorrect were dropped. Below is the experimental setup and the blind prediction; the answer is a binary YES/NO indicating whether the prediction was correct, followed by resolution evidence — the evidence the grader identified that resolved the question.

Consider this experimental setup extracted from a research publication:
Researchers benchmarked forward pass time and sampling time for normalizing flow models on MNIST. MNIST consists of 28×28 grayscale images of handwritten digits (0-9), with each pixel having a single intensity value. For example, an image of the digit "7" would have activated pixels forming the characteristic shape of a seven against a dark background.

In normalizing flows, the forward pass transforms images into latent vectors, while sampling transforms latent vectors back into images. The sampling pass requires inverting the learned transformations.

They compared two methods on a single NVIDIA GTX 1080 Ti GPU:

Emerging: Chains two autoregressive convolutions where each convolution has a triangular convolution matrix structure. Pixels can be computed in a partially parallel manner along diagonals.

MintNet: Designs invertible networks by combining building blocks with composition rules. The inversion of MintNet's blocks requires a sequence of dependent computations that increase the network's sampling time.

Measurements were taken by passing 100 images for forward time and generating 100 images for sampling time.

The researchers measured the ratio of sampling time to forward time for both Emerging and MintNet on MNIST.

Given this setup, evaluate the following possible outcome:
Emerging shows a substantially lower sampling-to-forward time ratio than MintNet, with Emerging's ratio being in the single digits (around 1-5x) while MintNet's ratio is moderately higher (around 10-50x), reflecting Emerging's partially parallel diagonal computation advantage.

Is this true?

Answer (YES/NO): NO